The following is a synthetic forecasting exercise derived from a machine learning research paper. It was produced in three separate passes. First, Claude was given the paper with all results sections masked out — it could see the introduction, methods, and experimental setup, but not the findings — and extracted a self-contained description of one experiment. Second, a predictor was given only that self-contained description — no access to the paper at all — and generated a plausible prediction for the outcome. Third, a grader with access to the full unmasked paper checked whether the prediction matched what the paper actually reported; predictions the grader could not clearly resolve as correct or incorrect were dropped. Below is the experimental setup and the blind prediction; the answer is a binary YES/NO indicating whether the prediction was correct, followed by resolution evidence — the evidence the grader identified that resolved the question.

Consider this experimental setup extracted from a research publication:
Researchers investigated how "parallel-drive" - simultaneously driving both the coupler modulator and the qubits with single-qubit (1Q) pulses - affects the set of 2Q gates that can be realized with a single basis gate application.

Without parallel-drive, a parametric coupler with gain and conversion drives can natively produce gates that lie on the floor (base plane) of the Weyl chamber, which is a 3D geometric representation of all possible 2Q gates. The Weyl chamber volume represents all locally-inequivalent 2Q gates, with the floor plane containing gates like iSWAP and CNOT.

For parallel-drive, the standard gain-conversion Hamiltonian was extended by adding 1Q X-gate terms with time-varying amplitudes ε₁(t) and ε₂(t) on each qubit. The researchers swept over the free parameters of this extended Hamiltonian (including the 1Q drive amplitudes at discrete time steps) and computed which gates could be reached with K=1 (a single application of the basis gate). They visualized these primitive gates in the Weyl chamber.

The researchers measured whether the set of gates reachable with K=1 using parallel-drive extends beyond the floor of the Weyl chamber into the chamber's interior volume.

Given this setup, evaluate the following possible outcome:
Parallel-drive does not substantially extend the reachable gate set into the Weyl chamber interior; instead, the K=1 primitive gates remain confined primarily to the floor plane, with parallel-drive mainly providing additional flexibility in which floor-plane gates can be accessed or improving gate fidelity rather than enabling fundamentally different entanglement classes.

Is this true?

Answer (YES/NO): NO